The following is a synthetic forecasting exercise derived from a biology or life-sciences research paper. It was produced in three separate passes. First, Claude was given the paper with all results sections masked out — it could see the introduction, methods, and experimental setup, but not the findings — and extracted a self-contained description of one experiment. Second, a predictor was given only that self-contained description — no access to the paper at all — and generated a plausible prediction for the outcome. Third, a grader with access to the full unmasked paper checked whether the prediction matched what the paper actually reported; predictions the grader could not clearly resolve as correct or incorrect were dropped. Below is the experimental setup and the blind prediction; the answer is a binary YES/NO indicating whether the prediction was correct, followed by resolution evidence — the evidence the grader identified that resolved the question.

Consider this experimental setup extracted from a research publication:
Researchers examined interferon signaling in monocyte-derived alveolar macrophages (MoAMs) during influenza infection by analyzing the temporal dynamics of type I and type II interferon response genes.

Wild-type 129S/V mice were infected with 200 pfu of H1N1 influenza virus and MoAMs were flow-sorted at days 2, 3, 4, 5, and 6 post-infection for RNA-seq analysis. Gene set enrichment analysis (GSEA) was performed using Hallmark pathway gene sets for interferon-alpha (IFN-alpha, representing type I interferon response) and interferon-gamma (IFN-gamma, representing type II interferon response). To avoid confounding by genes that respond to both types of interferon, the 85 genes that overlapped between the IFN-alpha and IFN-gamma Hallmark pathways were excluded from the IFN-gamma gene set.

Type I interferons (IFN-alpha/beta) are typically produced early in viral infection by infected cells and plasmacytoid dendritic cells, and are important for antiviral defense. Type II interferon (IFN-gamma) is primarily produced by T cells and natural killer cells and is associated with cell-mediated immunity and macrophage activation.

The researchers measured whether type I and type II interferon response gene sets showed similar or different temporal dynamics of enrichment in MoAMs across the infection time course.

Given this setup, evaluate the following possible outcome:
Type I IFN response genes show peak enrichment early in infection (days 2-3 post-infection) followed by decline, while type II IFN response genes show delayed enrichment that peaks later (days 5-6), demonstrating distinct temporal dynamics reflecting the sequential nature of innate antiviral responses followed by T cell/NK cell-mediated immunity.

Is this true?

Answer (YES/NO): YES